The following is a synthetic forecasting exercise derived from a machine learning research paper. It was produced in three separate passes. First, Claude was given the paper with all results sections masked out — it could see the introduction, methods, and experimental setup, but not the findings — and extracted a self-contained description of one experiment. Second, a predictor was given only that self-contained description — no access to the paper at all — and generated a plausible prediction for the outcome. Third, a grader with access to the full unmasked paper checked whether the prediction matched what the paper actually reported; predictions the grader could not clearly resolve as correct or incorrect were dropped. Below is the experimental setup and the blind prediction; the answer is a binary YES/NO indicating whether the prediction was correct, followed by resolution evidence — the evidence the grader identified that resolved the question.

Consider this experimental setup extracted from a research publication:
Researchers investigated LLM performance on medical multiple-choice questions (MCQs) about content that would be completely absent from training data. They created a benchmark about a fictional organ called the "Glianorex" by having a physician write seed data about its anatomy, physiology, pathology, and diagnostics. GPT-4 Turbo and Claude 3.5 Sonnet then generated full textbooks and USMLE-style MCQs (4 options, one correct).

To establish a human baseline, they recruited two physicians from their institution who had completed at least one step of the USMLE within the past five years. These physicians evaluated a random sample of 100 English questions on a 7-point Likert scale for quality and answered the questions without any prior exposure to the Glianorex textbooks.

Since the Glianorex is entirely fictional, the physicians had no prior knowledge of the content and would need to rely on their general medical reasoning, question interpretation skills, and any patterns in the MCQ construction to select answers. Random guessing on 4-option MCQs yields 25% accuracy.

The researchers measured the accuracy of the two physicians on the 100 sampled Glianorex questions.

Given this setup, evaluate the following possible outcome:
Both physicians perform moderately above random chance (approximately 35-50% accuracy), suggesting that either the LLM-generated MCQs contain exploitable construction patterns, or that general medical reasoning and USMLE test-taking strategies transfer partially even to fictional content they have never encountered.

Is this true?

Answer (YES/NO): NO